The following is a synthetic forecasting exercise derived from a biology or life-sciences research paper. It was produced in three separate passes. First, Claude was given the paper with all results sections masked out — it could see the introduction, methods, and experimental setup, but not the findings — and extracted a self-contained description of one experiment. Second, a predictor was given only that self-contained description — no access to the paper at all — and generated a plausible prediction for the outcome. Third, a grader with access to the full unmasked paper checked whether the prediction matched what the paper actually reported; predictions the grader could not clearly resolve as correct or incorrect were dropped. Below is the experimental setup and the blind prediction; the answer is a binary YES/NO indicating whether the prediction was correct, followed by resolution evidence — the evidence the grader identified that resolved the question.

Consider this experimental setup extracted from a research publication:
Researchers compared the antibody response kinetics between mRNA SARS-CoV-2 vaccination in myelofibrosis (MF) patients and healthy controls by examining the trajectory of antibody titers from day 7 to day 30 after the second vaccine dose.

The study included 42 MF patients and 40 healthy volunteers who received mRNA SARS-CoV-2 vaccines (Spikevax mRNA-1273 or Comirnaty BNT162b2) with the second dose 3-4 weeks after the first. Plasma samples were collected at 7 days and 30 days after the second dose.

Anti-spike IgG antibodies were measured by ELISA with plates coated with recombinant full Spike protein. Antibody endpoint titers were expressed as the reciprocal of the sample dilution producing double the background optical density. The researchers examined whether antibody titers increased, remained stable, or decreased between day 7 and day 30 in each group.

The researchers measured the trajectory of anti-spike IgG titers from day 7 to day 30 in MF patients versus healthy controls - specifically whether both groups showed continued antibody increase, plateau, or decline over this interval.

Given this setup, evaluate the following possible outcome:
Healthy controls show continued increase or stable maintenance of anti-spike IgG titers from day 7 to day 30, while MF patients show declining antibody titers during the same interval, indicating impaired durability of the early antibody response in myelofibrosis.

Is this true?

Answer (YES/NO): NO